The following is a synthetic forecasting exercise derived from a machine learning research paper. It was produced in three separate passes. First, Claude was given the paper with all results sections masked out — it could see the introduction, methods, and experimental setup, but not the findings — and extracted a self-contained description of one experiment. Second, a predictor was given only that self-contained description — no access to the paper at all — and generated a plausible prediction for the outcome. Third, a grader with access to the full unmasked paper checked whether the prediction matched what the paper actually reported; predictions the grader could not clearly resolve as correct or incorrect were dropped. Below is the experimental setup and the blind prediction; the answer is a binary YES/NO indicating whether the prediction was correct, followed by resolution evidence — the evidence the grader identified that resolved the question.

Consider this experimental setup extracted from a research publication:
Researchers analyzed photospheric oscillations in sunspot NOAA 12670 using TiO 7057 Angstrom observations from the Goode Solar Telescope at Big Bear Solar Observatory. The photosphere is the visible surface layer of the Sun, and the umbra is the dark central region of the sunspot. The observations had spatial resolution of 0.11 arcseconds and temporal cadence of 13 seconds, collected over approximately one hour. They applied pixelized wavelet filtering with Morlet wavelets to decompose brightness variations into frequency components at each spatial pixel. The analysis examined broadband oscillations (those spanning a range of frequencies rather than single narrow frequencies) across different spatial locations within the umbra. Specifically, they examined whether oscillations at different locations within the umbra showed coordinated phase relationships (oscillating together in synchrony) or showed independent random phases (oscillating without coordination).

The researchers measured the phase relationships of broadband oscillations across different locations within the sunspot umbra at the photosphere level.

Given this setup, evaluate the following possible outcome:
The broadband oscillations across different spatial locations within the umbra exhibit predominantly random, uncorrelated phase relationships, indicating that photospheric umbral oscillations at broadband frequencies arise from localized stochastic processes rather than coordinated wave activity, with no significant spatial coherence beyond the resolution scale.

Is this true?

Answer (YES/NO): NO